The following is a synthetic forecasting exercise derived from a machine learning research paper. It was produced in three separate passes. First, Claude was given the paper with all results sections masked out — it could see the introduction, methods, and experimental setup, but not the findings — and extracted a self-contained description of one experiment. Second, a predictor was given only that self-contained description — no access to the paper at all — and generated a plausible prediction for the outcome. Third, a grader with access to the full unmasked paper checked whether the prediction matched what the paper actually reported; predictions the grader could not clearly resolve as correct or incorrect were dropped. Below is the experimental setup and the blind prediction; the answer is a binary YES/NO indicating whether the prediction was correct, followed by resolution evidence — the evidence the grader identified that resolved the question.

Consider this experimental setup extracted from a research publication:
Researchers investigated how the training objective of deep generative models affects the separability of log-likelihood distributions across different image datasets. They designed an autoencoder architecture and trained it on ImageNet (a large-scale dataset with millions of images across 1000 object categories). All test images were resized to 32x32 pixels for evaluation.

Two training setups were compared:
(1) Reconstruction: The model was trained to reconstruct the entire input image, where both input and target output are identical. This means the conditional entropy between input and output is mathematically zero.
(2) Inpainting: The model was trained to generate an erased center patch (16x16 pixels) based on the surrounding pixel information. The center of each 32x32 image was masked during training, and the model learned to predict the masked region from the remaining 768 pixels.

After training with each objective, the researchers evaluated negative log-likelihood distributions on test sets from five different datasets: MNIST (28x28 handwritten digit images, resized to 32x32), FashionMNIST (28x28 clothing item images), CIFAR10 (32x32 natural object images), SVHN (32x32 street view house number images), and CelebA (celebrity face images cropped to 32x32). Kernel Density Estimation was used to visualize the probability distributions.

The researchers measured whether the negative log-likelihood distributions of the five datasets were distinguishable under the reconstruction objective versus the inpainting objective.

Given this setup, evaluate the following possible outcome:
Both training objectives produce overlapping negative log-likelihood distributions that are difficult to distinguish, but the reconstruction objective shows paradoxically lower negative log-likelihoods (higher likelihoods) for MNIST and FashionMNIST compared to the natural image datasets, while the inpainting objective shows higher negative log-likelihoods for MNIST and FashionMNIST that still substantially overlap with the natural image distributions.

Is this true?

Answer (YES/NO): NO